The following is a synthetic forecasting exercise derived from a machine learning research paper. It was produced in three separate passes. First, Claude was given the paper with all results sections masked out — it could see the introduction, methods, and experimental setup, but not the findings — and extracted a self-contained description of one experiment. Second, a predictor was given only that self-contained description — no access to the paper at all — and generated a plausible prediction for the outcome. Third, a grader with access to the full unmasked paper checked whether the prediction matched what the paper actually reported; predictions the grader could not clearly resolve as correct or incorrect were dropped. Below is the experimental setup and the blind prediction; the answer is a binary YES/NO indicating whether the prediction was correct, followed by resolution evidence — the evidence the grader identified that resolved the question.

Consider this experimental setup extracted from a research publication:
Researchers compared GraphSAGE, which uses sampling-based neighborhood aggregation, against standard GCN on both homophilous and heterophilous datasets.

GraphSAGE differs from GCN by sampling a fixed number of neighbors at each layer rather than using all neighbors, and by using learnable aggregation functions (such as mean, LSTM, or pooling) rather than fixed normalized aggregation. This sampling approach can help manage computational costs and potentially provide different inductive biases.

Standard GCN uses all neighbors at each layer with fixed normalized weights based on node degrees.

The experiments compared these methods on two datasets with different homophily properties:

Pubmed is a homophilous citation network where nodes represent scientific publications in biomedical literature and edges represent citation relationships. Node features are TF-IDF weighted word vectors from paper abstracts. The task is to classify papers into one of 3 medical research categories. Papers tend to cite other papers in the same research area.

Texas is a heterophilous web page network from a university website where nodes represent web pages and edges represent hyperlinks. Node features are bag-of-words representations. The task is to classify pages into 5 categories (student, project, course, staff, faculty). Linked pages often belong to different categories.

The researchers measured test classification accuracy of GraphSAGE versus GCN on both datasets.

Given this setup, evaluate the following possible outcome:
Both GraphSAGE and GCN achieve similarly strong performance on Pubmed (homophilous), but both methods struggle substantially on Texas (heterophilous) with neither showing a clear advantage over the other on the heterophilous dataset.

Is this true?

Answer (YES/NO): NO